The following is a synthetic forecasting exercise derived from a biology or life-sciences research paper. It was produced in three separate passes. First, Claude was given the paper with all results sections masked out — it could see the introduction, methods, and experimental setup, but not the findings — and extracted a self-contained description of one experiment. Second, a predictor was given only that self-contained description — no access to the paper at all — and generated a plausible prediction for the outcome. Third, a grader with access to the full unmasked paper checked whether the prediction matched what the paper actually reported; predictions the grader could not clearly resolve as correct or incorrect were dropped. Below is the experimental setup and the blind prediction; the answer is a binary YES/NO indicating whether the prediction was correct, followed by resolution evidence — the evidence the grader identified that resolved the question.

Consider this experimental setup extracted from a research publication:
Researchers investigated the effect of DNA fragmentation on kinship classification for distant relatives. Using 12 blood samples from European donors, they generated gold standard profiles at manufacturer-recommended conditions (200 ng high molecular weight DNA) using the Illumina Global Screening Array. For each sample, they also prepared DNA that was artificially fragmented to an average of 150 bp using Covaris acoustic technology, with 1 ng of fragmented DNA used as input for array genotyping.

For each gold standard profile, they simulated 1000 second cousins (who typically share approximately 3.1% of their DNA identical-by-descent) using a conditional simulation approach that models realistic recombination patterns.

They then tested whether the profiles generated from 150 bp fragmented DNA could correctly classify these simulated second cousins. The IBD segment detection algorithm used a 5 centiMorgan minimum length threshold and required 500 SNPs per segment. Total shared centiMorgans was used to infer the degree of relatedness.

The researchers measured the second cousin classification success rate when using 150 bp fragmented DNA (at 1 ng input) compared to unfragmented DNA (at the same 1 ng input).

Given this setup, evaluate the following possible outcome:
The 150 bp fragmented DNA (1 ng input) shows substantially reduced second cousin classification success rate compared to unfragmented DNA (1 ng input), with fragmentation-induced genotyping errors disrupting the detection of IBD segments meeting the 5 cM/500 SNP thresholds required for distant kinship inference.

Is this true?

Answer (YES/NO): YES